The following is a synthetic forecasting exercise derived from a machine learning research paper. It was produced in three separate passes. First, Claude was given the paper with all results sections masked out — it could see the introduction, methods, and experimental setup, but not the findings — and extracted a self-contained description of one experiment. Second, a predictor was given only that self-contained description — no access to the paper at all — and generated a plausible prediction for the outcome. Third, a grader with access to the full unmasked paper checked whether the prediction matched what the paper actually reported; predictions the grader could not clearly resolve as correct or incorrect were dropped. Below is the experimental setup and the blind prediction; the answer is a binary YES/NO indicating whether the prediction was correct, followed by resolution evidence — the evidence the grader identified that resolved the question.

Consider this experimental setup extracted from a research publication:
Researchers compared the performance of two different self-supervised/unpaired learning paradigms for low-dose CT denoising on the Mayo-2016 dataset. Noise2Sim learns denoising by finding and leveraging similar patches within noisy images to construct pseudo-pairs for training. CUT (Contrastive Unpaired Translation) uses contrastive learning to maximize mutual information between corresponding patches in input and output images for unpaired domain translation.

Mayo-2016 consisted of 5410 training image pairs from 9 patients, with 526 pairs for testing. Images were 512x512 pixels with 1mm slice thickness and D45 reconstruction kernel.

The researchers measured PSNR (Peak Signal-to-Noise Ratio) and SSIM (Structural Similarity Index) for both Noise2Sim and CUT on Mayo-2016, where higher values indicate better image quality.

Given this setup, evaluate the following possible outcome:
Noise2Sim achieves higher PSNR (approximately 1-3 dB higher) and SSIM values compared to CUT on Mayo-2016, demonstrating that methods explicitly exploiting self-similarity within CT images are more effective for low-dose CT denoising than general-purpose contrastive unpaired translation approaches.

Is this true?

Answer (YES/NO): NO